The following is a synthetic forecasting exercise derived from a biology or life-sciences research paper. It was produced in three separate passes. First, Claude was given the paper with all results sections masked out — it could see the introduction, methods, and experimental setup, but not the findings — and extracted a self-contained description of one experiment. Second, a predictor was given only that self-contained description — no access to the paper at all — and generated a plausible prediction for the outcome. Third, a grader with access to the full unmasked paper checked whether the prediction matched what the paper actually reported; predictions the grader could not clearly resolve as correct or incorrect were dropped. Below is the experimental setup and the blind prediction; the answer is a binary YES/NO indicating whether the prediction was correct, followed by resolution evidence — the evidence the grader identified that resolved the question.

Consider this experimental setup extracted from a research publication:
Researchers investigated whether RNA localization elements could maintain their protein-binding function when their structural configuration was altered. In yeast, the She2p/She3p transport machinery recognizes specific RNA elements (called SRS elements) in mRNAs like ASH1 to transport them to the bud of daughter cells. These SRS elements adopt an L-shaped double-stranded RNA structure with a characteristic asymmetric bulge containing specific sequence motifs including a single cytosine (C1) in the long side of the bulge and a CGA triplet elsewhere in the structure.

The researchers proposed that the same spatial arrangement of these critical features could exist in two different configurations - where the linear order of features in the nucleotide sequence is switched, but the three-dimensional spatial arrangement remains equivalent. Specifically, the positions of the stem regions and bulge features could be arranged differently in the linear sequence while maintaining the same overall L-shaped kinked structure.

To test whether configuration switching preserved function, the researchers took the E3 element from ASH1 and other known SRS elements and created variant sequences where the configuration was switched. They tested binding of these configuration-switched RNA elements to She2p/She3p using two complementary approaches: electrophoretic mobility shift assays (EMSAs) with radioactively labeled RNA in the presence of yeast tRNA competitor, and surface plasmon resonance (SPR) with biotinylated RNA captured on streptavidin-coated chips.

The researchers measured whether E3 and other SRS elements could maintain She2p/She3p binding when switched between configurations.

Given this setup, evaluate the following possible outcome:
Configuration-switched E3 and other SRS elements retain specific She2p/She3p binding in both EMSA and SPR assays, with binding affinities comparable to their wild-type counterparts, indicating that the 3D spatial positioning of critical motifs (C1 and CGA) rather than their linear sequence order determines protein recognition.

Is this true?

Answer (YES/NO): YES